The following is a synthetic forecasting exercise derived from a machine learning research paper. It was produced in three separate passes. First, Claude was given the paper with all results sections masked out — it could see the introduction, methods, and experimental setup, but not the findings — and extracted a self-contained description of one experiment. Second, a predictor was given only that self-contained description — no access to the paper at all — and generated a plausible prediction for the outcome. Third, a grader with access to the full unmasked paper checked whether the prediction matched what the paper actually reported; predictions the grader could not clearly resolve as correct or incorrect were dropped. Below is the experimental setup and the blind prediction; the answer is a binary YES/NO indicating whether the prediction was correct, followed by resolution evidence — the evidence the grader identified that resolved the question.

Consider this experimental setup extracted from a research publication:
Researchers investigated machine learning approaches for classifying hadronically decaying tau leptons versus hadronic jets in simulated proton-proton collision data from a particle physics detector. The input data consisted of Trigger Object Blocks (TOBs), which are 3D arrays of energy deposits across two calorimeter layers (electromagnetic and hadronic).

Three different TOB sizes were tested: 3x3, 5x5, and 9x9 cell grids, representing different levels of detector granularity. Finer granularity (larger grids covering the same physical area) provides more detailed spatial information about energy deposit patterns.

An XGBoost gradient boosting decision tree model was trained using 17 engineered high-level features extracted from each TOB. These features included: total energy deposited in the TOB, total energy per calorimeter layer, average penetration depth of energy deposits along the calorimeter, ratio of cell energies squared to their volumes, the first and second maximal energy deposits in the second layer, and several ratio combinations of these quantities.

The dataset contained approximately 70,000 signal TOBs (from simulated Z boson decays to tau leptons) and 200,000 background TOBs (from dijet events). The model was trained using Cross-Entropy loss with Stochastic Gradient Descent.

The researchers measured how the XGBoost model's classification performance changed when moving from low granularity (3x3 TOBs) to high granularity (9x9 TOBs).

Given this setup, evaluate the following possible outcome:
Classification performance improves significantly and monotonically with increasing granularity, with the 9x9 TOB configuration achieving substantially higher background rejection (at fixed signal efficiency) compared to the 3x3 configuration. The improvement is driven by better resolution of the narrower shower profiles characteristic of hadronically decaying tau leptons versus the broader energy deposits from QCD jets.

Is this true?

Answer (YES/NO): NO